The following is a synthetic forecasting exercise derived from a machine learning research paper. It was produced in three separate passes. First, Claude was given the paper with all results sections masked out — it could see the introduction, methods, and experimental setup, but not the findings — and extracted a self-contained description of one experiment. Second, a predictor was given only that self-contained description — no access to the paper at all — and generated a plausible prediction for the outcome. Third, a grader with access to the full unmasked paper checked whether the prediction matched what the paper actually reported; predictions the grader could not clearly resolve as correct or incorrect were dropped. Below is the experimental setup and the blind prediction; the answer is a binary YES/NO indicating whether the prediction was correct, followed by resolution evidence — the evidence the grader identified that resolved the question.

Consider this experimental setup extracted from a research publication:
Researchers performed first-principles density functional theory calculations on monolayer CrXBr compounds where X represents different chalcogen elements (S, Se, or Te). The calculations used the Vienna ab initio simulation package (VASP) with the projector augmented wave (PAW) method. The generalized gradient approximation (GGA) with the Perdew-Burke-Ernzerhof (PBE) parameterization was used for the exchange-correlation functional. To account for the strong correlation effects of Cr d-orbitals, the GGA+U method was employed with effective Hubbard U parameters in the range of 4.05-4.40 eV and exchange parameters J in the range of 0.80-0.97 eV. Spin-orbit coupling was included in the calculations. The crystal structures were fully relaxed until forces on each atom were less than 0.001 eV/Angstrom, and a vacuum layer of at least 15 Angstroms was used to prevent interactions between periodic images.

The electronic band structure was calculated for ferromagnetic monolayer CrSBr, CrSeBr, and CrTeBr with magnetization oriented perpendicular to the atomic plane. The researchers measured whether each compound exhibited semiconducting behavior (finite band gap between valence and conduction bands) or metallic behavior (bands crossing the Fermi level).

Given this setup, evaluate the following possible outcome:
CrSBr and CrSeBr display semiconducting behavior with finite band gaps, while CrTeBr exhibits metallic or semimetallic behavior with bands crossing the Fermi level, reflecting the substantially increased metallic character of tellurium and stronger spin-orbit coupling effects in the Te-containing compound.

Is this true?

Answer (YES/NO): YES